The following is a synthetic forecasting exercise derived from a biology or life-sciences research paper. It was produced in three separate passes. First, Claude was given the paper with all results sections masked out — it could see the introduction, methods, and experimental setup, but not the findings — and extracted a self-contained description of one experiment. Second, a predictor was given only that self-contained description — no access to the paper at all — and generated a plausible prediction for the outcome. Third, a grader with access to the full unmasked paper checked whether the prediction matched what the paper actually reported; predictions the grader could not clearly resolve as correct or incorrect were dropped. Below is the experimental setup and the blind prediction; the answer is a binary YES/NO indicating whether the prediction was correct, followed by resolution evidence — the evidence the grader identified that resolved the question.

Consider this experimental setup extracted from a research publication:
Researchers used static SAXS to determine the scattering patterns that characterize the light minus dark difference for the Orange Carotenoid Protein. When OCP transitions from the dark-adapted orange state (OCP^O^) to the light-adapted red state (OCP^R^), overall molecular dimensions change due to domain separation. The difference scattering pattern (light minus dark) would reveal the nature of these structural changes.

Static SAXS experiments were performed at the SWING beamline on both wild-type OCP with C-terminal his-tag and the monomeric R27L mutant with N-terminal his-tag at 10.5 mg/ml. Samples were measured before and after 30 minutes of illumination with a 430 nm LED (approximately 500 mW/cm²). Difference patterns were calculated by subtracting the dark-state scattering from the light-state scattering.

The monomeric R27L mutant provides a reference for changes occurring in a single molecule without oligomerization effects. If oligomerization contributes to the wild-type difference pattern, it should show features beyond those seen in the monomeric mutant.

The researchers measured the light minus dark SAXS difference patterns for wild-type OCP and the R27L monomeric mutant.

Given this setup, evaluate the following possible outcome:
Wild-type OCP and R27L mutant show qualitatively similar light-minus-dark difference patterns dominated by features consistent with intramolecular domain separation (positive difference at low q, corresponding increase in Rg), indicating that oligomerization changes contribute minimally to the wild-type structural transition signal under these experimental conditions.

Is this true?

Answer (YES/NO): NO